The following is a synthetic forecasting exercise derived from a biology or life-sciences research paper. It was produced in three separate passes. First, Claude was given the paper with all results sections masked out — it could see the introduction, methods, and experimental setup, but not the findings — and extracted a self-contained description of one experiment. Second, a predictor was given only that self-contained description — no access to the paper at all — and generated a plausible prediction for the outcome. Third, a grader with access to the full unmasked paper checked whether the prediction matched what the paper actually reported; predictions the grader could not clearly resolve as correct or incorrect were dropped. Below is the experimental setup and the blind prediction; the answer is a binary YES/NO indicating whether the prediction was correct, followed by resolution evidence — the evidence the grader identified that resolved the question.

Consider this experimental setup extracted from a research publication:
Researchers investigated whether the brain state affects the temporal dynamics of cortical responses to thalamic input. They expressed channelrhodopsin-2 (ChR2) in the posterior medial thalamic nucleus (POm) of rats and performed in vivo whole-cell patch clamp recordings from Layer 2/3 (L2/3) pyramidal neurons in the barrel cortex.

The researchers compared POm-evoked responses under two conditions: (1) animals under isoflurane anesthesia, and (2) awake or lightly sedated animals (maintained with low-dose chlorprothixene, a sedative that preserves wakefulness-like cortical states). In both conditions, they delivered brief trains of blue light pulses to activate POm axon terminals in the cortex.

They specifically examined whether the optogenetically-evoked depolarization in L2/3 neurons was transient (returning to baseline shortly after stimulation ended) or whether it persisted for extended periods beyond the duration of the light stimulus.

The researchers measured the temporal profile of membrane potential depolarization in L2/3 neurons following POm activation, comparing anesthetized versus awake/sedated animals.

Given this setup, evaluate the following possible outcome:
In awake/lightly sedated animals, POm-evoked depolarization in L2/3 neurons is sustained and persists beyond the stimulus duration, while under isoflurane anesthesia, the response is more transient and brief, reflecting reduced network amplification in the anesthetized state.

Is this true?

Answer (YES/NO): YES